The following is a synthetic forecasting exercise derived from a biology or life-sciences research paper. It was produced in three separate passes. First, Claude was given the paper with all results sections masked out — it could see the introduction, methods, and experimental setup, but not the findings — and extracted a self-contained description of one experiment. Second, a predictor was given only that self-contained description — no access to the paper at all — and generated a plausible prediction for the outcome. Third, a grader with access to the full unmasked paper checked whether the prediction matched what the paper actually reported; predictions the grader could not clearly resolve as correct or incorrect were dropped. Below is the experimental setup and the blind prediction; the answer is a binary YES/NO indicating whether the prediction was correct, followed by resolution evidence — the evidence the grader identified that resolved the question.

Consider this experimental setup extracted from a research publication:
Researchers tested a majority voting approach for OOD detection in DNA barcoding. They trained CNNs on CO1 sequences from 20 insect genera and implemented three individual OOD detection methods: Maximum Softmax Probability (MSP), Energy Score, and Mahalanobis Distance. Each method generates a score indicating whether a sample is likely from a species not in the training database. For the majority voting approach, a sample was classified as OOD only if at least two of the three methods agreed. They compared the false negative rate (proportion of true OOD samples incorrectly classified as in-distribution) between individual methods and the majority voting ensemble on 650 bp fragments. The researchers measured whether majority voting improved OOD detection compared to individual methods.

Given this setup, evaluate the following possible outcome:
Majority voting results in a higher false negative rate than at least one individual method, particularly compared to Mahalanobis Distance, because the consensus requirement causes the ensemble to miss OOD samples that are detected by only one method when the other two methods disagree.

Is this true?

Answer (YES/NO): NO